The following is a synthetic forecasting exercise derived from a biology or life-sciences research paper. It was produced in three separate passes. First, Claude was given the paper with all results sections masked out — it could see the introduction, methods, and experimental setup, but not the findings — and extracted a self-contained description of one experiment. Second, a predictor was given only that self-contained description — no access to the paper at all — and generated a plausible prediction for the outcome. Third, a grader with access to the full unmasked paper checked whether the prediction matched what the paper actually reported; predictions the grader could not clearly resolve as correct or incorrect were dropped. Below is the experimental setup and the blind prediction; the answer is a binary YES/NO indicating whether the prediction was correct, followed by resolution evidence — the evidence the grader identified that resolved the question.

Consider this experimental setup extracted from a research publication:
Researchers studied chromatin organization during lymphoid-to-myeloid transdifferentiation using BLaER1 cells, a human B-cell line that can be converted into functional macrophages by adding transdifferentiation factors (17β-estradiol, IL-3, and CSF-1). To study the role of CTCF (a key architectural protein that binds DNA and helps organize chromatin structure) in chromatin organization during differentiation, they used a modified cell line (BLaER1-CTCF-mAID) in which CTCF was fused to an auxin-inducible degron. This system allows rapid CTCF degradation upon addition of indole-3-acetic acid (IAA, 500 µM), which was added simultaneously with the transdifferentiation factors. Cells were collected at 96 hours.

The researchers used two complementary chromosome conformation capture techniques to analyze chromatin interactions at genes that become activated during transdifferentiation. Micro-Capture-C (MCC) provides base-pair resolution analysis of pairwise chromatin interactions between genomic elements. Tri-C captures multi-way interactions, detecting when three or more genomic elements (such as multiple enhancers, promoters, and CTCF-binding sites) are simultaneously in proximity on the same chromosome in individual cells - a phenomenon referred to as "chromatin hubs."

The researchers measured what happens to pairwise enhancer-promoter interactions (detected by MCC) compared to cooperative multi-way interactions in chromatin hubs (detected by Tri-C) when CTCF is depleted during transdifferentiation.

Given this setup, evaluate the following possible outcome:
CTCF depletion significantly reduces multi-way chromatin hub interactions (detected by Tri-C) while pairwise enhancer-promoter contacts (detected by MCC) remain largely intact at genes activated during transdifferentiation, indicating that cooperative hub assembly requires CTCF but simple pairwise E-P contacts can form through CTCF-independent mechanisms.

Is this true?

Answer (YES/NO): YES